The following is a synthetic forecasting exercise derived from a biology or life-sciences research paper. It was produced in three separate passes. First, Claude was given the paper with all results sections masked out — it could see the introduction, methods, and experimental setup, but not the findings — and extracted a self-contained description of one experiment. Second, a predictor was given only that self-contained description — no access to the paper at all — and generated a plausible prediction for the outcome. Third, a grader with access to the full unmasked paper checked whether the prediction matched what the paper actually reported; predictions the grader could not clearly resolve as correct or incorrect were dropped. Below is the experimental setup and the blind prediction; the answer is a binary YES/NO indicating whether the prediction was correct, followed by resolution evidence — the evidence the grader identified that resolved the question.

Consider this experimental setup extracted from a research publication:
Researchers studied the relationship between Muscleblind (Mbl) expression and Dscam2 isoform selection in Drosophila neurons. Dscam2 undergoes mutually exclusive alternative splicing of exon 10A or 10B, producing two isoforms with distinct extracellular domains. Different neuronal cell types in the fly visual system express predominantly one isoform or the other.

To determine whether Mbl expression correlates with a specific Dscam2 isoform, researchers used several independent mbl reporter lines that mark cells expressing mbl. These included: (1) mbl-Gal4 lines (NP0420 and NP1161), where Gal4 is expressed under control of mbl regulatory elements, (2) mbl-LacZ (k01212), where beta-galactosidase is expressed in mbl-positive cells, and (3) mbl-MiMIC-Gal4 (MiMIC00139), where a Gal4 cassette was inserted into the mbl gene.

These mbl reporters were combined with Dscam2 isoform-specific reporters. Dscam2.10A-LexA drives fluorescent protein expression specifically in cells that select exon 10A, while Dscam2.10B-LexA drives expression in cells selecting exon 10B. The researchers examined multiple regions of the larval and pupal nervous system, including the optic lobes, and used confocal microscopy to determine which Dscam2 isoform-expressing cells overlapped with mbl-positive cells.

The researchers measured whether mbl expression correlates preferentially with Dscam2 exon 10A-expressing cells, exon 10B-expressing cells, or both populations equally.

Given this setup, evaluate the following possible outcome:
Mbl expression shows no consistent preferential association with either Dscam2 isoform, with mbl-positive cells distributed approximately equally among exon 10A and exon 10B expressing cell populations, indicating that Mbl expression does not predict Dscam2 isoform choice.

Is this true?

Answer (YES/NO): NO